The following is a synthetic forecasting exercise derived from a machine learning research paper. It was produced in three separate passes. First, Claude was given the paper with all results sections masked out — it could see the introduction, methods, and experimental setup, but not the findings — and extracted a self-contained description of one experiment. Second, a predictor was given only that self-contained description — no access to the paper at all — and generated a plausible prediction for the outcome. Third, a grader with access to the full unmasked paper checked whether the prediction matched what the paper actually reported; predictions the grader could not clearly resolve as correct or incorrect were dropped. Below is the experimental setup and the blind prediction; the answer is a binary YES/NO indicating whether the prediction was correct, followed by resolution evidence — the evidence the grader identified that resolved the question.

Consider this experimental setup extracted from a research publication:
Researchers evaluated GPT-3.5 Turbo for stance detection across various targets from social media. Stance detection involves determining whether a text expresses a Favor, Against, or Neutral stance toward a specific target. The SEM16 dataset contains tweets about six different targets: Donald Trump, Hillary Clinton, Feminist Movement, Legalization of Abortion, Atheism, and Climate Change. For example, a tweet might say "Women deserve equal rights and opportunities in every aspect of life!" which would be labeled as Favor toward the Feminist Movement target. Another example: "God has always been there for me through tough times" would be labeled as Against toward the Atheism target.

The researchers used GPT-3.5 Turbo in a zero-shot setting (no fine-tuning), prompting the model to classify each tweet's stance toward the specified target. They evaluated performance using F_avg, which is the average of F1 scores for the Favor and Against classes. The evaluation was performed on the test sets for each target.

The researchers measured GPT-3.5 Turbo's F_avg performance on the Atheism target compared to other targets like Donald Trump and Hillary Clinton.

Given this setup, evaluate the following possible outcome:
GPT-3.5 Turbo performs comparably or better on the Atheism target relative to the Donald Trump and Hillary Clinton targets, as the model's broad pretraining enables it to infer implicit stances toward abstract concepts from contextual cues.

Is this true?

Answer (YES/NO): NO